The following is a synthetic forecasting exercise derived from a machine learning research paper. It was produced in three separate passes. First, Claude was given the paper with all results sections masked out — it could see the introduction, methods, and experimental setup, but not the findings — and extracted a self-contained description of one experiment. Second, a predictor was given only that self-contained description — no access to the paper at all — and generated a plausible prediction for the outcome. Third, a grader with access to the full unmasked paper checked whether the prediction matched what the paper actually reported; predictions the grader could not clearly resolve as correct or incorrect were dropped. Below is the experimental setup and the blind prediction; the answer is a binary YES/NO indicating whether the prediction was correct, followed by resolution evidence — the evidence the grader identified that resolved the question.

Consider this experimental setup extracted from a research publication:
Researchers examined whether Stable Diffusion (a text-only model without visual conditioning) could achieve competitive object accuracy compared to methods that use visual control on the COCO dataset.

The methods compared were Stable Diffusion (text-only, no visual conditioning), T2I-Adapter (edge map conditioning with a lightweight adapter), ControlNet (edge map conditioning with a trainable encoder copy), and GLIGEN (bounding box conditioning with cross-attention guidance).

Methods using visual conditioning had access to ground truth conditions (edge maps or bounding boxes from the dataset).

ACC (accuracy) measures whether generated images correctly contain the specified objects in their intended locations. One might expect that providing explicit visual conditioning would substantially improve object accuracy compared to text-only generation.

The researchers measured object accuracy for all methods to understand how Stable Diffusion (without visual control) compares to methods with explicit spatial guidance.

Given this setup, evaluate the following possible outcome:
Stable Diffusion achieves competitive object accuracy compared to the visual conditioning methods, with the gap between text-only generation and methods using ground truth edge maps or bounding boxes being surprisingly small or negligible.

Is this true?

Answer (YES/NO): NO